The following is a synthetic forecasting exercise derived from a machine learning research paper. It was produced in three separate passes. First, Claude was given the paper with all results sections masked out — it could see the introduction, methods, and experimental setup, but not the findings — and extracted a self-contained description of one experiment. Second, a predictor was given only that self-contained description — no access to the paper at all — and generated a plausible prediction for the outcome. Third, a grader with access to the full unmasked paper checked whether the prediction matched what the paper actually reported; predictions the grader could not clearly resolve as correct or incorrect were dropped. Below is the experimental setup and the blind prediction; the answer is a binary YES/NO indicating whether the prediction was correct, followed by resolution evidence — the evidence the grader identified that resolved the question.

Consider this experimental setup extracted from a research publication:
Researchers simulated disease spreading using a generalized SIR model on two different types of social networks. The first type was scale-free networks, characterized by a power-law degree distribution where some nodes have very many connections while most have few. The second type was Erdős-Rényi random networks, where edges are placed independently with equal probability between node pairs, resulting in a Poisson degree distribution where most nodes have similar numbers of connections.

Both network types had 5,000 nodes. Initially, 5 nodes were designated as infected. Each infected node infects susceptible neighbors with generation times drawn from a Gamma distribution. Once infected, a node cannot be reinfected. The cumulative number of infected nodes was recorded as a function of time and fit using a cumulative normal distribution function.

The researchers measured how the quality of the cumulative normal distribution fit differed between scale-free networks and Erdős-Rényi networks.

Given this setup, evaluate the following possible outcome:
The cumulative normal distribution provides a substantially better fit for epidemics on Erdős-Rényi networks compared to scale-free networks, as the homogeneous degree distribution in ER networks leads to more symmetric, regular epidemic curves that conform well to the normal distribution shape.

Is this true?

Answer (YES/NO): NO